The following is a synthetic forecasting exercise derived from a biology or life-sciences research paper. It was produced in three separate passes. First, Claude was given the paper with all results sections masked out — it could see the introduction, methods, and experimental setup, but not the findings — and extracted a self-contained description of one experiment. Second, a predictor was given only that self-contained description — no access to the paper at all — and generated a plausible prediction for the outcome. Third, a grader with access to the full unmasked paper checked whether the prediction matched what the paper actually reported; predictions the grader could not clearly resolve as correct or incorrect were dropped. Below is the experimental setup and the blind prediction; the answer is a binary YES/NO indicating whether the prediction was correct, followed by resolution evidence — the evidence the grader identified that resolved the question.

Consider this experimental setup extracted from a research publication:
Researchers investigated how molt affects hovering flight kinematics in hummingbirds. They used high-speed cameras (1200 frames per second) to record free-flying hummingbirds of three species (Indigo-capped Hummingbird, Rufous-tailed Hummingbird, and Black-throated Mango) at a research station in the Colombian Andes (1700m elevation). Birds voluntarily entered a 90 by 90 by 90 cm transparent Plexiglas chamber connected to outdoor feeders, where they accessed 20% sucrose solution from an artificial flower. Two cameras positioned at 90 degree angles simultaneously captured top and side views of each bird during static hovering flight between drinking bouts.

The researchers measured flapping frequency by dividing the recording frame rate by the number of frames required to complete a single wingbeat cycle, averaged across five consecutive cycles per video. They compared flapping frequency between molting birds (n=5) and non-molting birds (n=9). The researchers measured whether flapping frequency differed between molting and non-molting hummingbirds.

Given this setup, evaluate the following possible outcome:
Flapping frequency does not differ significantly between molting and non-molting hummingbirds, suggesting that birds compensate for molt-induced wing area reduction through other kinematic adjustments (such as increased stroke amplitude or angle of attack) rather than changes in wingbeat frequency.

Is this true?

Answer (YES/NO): YES